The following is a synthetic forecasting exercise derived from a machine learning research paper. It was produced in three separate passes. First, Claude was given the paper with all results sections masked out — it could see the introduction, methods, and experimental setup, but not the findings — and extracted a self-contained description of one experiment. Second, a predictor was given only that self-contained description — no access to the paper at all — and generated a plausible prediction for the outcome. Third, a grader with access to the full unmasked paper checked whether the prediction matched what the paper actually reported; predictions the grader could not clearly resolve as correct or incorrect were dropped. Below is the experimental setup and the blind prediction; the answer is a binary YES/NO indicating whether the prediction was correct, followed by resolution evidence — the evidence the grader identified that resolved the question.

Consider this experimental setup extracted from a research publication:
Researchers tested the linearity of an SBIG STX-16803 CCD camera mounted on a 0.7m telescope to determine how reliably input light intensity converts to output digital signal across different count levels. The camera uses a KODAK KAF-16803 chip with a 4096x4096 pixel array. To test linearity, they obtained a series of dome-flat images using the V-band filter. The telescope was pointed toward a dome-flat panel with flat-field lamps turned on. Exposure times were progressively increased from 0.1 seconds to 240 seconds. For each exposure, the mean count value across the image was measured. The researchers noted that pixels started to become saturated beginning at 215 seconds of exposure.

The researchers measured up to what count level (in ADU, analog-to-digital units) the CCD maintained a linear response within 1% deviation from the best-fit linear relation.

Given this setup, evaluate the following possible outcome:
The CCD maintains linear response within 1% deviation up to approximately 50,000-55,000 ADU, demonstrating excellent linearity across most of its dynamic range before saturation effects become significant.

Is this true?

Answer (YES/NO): NO